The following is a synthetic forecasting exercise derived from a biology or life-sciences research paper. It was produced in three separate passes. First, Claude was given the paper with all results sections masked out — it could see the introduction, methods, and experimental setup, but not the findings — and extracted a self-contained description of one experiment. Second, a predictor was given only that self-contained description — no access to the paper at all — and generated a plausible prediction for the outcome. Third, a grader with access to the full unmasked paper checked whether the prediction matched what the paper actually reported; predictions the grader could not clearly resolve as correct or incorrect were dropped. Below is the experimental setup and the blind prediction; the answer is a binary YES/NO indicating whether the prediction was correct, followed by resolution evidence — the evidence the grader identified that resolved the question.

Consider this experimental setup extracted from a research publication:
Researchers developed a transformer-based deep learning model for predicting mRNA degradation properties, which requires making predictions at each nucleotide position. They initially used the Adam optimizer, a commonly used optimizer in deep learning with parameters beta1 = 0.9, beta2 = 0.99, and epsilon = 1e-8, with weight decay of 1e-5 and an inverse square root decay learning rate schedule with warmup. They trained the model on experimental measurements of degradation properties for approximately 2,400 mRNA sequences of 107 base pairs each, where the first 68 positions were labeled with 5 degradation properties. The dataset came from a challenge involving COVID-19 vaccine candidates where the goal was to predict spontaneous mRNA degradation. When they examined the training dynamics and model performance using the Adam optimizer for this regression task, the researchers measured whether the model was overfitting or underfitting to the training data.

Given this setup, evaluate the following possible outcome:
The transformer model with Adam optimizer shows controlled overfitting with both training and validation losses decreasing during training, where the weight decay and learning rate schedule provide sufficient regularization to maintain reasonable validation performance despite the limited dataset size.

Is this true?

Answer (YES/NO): NO